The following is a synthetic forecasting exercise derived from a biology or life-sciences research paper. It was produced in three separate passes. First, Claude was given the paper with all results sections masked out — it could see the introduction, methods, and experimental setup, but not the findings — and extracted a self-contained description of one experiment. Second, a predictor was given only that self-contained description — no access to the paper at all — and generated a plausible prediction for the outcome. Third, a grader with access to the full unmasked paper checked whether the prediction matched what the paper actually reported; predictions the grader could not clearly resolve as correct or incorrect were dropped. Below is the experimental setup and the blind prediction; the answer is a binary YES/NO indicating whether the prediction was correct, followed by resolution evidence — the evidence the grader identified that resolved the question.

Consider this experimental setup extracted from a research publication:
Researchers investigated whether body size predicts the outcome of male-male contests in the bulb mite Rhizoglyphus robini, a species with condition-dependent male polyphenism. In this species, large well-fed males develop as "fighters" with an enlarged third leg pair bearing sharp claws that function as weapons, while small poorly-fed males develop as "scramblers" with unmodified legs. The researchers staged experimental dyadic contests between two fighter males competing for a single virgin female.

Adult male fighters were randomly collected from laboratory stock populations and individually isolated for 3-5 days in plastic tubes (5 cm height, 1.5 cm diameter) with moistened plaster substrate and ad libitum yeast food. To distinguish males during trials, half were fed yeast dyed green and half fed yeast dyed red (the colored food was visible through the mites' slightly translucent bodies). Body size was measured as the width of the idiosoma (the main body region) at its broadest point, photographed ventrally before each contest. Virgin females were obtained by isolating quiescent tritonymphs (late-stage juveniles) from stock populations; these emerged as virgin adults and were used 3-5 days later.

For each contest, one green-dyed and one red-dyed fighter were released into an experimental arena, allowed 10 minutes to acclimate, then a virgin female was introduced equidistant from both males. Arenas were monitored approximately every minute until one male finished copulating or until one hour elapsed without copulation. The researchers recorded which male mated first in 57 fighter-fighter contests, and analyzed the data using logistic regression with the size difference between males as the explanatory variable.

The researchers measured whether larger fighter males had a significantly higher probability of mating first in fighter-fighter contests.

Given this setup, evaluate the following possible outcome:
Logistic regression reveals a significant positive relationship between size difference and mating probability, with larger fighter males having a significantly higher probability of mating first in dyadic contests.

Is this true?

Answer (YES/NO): YES